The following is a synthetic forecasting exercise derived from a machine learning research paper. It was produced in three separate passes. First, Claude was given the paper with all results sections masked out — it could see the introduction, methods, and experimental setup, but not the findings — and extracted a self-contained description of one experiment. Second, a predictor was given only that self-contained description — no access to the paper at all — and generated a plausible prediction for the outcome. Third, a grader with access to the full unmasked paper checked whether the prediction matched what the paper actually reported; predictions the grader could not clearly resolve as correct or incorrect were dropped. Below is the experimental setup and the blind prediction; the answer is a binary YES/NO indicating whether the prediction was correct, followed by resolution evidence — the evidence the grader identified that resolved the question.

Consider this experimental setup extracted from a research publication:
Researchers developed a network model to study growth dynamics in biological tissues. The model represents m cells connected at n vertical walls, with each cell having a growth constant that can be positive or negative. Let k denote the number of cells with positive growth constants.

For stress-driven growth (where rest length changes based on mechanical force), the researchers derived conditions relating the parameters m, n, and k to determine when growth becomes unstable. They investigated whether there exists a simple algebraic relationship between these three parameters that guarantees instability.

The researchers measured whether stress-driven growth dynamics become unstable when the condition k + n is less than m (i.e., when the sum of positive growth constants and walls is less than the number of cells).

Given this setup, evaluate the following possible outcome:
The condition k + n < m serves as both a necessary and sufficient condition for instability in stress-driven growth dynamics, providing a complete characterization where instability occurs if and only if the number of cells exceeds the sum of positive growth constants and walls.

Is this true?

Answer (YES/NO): NO